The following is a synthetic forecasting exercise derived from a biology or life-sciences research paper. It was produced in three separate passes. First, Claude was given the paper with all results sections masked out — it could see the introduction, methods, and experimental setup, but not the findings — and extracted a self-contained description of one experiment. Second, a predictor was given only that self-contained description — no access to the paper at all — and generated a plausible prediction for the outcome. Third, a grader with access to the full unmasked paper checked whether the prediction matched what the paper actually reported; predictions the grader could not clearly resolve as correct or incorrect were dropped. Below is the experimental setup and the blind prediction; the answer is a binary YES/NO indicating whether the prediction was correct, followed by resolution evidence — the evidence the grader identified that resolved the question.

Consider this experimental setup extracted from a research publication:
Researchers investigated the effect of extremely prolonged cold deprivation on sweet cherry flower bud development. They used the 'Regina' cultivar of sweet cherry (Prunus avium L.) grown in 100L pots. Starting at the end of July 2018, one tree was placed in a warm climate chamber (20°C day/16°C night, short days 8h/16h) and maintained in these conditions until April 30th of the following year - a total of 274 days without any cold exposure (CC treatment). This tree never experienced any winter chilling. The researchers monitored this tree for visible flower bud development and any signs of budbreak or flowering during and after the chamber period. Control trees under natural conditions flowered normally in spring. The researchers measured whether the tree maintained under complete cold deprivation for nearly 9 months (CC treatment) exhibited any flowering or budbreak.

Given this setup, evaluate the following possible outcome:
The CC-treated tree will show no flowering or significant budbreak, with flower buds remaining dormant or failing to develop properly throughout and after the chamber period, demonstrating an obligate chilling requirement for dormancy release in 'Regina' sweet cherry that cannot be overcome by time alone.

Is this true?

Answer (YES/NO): NO